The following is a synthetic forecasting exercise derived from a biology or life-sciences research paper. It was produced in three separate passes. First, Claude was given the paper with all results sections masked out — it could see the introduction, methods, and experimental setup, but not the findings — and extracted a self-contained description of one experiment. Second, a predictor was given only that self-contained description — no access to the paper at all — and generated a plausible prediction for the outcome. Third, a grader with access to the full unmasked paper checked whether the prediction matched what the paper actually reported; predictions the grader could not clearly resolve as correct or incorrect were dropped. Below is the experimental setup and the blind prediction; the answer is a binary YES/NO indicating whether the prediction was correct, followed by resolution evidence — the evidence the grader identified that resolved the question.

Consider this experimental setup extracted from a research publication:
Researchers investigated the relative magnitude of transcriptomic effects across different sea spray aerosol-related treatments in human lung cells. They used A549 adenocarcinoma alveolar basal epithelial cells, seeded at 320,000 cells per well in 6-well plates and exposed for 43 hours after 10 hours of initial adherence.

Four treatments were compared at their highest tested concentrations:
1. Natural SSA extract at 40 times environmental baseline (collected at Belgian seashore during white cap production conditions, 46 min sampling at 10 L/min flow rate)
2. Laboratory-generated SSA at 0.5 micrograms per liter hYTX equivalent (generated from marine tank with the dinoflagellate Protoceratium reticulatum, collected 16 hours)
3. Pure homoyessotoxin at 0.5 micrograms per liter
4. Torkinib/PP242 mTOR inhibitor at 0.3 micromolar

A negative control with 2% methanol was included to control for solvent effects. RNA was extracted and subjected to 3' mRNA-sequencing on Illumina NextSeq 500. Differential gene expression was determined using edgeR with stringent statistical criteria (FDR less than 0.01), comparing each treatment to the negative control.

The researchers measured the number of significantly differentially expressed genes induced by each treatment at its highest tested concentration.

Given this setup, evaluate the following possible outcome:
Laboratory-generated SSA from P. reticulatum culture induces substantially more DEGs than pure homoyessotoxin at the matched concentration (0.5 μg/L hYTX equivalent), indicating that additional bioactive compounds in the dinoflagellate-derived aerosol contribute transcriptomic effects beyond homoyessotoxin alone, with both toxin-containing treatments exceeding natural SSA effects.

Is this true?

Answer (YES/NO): NO